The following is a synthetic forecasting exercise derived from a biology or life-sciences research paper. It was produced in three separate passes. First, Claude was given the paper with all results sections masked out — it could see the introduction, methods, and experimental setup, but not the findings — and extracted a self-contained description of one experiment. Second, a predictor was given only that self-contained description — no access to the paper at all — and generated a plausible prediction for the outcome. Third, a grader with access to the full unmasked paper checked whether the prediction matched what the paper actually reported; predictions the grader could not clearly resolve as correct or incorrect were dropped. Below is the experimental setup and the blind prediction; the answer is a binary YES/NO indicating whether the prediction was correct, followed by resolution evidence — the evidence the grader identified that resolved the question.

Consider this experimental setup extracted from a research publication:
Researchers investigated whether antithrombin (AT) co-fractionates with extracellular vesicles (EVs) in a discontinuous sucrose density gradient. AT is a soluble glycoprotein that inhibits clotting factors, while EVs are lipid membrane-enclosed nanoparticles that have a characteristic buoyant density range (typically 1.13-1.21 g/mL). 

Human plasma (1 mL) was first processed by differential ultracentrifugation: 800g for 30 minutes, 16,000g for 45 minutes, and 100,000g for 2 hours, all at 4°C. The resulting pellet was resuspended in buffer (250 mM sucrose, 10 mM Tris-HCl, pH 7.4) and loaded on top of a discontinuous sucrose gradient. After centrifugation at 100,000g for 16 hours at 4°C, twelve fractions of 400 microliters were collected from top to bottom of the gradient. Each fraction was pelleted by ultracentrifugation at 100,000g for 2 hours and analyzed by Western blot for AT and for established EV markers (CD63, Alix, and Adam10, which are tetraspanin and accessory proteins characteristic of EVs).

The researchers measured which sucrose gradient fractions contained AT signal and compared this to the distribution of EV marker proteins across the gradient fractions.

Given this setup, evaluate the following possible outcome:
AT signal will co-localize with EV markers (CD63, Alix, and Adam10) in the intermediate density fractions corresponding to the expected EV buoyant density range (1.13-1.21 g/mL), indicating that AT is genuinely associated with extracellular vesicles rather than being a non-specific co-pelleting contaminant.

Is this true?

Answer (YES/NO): YES